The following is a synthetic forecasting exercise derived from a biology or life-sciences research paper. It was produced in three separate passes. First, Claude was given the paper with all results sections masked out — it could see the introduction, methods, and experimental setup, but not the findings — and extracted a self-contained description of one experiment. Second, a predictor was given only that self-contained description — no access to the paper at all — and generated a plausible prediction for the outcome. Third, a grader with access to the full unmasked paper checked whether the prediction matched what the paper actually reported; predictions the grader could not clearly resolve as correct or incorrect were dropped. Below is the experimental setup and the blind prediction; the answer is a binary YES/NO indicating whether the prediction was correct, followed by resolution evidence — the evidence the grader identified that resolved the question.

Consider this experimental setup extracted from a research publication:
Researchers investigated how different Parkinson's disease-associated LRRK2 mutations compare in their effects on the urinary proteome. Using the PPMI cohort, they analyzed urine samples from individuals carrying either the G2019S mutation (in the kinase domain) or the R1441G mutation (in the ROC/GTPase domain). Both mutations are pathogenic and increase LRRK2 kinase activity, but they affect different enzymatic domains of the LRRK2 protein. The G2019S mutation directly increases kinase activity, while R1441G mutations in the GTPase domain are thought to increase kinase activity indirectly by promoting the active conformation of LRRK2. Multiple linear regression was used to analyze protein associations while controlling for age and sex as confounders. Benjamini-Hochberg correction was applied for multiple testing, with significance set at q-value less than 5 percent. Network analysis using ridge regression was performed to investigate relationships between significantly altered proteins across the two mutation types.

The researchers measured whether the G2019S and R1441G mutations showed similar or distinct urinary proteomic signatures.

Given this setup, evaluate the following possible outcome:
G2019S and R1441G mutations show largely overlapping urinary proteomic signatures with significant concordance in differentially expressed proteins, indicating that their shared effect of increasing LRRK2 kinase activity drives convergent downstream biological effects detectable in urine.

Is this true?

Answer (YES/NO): YES